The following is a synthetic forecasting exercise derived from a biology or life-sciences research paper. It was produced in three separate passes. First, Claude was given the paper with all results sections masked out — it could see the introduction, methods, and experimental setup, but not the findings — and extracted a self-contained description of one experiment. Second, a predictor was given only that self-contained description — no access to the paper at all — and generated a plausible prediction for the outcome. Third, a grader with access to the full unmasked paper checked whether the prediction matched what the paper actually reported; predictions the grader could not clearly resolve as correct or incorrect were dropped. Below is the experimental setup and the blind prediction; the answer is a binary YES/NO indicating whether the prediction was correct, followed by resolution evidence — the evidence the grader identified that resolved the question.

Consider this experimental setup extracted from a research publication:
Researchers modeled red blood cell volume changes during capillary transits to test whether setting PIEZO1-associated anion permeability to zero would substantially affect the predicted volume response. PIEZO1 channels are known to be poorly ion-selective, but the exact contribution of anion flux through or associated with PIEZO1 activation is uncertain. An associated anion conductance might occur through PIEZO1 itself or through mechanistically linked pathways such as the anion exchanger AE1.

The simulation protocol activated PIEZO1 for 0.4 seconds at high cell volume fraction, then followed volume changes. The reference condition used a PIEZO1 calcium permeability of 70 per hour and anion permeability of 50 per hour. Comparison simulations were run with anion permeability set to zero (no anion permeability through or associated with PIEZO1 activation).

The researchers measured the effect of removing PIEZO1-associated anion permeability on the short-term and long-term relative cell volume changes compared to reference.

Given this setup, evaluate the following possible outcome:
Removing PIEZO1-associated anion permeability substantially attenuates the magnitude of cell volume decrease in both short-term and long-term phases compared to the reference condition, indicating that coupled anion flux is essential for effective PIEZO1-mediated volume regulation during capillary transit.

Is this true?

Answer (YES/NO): NO